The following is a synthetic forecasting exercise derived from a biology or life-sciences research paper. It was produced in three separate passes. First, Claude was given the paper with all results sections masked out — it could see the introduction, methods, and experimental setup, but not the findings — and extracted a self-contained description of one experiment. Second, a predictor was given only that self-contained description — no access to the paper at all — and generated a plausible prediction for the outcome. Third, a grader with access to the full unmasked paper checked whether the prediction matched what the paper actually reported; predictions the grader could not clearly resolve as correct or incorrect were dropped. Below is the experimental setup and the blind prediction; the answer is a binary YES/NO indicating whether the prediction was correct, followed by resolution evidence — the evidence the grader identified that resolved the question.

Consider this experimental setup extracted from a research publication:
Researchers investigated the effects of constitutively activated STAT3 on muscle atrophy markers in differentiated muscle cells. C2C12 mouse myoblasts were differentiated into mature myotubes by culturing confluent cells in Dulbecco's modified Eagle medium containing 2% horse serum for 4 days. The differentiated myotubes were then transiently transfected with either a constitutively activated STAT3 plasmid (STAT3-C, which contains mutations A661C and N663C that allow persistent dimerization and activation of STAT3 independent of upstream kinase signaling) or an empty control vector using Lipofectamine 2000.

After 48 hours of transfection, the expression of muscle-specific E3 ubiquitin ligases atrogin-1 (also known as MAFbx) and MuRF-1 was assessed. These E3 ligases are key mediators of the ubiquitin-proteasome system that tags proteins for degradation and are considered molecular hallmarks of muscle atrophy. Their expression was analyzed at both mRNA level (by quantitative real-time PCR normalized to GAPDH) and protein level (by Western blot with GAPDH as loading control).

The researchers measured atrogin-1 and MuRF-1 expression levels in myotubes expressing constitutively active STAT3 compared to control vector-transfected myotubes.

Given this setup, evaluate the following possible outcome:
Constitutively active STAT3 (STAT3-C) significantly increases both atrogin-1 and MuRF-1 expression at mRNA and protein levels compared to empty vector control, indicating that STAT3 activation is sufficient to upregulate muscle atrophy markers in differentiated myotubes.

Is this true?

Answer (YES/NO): YES